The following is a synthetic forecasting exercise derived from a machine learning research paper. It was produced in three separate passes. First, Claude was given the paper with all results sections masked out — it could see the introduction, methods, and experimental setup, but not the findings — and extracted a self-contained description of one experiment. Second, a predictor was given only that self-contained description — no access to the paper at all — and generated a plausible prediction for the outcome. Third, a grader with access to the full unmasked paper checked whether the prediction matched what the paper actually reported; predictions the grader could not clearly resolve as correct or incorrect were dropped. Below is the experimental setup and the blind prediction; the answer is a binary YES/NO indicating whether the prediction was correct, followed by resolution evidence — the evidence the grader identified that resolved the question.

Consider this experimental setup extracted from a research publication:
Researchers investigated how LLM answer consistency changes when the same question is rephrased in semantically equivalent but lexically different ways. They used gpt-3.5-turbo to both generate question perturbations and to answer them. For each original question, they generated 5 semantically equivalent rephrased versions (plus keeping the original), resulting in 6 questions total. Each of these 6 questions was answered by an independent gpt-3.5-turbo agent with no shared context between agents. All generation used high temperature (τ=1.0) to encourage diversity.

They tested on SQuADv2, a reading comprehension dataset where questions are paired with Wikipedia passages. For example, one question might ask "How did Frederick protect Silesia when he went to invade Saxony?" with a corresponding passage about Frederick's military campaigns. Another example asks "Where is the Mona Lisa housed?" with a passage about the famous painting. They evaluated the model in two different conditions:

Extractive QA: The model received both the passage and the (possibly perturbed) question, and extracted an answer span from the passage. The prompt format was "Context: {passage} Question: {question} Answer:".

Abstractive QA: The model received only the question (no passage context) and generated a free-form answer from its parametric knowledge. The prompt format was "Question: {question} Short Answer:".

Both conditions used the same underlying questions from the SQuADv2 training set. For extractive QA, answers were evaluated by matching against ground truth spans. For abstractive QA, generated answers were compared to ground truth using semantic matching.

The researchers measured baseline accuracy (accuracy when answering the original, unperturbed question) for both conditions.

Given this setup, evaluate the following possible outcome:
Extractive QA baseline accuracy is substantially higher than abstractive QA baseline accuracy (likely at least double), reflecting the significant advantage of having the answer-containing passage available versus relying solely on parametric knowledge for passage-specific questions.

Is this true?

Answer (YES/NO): YES